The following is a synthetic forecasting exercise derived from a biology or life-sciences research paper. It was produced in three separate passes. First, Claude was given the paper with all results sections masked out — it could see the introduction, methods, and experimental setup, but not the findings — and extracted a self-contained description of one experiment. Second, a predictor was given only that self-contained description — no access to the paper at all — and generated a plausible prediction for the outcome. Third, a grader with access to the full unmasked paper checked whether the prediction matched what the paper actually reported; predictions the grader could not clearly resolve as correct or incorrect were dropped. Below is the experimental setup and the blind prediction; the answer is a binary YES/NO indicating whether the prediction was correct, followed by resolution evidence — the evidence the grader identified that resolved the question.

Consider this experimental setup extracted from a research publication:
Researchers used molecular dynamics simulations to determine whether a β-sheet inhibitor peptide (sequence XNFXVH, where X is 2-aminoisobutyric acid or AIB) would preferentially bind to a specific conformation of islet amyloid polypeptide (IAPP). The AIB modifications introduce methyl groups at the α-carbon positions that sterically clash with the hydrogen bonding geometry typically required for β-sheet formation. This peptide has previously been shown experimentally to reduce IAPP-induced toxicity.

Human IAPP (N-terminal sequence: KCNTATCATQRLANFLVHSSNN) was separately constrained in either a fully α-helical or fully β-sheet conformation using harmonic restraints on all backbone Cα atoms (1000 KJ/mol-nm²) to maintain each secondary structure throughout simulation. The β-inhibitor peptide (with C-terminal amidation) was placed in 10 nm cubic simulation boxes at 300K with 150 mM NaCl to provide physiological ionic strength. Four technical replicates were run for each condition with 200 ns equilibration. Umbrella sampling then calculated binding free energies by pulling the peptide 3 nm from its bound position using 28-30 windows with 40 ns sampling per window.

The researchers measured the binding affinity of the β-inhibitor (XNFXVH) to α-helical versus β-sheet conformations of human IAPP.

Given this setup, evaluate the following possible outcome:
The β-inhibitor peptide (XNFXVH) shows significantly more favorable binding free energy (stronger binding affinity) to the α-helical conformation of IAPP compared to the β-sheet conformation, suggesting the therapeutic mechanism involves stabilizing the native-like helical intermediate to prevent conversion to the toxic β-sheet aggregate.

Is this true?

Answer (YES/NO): NO